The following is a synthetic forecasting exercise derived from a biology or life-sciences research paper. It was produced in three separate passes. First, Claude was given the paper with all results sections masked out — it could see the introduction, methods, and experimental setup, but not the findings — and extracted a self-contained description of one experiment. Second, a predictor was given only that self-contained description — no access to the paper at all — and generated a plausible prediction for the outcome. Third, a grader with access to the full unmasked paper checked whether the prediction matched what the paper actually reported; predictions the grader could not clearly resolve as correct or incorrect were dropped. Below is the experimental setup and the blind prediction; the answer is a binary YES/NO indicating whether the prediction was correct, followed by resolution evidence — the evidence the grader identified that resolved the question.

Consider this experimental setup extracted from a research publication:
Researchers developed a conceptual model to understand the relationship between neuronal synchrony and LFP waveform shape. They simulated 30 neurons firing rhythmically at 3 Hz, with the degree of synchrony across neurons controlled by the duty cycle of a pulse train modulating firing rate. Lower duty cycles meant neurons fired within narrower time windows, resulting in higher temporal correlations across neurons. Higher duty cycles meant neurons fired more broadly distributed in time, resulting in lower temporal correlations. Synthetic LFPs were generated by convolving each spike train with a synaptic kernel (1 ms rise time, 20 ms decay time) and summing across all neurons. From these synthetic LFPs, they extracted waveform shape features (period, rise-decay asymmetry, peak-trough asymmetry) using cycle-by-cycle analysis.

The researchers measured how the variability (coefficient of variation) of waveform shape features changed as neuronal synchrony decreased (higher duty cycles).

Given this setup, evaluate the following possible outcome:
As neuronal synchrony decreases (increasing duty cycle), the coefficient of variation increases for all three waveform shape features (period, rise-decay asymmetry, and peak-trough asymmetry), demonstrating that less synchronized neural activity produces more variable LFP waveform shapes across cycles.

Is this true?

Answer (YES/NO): YES